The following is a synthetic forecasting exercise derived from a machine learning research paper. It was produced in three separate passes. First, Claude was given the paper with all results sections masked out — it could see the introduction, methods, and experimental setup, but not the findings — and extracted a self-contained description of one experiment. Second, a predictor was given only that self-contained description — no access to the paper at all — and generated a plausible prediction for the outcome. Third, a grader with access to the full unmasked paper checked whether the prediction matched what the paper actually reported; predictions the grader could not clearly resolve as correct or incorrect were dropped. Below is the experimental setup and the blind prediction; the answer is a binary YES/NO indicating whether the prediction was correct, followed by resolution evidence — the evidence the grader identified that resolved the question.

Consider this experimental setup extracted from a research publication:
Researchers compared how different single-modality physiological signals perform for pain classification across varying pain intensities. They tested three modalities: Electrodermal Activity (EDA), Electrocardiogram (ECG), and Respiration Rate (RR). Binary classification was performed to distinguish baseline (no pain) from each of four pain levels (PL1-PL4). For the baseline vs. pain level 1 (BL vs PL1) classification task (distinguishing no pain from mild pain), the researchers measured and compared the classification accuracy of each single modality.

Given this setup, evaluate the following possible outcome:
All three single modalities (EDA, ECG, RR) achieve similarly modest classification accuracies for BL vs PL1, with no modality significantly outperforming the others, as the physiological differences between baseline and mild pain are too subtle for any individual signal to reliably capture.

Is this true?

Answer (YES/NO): NO